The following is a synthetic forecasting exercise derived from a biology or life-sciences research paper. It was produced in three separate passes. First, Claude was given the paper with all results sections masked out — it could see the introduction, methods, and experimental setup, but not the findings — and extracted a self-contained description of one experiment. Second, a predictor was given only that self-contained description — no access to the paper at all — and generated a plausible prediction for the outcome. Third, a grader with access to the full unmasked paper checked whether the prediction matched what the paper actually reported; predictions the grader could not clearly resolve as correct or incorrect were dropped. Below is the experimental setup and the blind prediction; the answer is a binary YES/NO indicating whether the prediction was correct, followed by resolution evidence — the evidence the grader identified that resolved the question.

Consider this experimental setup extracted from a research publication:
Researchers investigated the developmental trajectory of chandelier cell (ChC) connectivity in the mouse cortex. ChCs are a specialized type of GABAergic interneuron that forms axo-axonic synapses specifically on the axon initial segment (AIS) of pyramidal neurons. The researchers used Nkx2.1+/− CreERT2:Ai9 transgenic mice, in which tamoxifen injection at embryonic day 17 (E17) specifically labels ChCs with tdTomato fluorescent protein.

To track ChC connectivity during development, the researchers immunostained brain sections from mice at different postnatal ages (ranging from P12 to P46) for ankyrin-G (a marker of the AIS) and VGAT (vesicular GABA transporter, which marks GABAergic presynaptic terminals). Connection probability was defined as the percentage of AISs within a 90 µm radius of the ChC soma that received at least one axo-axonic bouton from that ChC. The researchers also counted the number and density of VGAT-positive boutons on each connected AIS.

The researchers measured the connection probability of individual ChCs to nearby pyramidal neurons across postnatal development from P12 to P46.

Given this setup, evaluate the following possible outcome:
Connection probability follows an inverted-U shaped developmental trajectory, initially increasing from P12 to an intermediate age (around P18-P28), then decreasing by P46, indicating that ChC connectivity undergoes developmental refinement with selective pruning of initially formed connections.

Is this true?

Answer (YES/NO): NO